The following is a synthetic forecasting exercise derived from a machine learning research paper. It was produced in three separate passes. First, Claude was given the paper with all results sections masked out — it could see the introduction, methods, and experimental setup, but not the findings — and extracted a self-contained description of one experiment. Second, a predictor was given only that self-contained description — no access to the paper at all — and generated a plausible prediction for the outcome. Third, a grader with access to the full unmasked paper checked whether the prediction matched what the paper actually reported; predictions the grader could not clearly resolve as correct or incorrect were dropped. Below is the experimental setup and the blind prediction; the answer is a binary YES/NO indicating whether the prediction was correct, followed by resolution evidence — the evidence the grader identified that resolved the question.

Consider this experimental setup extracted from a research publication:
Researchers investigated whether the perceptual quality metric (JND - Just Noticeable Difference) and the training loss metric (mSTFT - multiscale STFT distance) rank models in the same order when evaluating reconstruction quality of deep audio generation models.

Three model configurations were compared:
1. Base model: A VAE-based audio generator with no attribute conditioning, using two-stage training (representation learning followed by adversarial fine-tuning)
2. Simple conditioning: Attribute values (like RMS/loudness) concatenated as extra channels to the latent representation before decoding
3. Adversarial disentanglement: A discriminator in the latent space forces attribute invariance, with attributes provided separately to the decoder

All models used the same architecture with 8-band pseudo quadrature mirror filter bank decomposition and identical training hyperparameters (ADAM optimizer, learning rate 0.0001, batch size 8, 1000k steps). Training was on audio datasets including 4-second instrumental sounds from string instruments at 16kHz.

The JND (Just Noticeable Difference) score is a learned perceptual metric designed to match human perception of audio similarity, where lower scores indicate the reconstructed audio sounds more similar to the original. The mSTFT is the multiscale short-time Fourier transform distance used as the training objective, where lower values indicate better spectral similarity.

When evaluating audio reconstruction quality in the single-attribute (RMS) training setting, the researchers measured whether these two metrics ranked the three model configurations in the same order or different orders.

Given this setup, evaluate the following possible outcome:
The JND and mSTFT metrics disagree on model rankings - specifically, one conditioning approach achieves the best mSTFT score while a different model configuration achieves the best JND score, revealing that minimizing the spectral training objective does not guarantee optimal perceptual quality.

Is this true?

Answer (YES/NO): YES